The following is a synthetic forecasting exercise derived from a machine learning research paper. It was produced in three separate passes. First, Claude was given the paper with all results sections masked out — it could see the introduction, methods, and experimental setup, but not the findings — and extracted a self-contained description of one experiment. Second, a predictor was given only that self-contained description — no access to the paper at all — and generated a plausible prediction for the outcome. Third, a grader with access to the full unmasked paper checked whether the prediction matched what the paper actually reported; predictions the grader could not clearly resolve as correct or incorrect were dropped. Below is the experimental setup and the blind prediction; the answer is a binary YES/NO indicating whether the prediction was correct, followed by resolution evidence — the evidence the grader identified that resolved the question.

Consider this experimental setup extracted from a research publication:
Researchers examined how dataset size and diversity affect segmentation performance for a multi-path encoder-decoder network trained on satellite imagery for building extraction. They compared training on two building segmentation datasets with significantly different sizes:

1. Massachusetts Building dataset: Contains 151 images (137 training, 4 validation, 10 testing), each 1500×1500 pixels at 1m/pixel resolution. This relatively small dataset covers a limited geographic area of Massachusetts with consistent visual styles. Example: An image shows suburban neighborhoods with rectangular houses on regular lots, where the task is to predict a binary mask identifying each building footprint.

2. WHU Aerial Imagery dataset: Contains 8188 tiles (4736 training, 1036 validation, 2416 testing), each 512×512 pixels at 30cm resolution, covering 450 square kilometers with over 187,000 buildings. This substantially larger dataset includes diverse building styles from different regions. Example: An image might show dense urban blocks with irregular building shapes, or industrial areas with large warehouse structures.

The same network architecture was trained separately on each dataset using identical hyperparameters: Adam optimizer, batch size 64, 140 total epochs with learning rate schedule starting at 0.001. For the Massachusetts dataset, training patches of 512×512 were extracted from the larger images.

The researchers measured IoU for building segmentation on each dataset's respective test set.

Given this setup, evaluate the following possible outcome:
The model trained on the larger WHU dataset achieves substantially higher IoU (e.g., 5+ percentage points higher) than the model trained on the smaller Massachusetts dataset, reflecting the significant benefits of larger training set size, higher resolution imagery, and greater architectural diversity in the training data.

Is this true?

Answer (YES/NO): YES